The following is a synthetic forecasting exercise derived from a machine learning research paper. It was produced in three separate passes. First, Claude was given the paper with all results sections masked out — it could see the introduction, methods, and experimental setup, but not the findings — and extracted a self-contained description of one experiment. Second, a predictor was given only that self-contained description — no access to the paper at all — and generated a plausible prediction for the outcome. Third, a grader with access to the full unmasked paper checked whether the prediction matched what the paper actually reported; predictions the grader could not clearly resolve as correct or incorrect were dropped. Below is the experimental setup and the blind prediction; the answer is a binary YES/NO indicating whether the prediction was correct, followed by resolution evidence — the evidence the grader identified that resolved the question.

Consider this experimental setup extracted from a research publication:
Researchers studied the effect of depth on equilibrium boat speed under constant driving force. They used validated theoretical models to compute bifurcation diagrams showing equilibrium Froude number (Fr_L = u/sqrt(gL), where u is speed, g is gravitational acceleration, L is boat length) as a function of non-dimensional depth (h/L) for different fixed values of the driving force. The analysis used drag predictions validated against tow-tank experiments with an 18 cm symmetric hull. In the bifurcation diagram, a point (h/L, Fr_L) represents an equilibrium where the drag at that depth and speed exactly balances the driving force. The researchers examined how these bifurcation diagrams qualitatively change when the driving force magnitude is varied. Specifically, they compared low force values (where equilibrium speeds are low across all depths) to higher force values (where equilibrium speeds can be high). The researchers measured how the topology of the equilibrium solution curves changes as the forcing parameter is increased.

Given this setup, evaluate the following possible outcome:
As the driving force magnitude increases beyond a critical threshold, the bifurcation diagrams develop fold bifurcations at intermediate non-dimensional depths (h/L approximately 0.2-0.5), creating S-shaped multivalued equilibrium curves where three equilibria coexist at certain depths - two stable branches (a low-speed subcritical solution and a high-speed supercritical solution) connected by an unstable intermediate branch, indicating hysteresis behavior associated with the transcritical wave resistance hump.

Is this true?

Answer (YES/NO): YES